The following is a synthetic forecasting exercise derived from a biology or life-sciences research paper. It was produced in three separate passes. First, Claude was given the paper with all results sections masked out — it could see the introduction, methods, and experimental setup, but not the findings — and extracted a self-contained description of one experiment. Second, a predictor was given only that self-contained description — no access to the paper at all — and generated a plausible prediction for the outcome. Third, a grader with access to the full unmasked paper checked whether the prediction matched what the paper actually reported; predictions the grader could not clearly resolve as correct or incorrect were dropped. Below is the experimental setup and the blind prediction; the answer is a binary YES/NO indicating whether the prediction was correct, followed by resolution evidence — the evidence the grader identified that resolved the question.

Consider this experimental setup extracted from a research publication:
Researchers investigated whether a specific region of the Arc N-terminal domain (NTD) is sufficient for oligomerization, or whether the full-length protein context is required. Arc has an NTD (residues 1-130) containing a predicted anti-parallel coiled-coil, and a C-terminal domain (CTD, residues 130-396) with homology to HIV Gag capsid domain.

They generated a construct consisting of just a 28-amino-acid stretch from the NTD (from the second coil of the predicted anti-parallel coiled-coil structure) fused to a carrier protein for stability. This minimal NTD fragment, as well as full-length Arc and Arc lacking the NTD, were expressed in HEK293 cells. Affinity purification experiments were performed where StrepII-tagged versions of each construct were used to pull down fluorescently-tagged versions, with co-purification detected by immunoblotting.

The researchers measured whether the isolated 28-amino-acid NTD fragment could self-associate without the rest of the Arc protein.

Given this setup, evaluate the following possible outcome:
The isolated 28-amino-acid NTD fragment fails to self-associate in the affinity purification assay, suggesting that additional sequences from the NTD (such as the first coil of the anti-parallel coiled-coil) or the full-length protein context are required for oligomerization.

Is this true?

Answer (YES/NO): NO